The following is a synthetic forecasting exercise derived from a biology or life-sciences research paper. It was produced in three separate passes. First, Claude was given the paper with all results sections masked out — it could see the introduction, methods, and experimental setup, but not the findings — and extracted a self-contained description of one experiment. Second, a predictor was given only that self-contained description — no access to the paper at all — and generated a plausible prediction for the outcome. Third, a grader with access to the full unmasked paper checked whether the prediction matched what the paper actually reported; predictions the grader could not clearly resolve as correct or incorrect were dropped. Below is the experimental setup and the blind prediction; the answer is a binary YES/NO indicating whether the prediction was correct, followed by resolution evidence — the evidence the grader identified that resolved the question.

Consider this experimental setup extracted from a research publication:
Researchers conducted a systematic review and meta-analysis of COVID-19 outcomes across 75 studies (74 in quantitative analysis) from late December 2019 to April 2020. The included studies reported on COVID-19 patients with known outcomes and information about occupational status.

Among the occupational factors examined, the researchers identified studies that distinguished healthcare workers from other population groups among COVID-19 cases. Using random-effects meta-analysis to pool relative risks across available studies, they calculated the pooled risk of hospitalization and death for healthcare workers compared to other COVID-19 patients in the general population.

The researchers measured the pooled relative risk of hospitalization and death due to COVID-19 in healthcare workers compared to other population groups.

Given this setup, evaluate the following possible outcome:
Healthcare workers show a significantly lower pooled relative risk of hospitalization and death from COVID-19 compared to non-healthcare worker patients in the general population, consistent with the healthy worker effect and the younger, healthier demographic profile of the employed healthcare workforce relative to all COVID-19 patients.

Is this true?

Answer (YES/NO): YES